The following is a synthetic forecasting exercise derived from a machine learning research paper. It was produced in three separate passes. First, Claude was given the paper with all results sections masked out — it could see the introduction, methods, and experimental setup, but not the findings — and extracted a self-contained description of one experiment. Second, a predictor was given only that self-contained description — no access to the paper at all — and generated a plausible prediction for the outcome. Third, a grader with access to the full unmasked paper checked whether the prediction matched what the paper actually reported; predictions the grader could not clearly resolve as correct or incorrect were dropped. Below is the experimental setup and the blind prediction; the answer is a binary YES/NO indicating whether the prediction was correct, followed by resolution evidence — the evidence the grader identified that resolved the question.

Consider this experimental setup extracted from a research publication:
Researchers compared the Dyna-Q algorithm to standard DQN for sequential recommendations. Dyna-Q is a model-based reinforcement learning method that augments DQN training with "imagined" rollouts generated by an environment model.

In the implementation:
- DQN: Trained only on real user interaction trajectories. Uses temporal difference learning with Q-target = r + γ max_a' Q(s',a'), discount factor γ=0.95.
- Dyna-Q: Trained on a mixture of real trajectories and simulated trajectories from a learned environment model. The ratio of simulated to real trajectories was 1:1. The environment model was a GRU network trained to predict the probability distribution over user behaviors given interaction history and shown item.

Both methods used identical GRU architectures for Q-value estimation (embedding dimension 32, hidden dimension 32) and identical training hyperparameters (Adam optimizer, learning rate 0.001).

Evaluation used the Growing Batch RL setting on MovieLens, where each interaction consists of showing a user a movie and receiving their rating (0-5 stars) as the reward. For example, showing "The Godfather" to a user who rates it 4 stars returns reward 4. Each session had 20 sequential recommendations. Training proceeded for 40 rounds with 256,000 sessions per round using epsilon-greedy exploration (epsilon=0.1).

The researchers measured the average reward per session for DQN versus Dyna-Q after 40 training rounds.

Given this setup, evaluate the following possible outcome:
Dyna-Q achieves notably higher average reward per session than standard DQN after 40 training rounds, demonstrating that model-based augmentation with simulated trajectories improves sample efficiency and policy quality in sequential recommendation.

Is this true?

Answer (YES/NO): NO